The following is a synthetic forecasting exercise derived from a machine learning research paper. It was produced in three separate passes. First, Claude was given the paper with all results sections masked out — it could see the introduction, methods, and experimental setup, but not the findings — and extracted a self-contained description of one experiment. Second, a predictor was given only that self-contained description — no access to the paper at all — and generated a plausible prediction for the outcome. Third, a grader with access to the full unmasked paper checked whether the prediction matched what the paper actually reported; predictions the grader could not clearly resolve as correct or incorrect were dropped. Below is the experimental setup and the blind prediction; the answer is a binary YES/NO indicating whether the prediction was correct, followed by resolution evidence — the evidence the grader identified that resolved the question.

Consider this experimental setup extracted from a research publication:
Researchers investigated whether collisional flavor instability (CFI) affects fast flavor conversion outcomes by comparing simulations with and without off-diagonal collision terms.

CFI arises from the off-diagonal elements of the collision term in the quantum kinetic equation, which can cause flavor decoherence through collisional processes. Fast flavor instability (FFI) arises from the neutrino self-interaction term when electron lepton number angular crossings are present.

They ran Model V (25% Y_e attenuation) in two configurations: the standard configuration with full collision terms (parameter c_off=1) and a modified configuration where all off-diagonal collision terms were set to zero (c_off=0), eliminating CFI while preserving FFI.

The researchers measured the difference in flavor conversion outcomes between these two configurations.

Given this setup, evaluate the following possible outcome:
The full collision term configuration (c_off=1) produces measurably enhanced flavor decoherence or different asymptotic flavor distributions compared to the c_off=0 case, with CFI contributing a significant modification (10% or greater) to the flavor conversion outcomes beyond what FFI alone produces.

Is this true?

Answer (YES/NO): YES